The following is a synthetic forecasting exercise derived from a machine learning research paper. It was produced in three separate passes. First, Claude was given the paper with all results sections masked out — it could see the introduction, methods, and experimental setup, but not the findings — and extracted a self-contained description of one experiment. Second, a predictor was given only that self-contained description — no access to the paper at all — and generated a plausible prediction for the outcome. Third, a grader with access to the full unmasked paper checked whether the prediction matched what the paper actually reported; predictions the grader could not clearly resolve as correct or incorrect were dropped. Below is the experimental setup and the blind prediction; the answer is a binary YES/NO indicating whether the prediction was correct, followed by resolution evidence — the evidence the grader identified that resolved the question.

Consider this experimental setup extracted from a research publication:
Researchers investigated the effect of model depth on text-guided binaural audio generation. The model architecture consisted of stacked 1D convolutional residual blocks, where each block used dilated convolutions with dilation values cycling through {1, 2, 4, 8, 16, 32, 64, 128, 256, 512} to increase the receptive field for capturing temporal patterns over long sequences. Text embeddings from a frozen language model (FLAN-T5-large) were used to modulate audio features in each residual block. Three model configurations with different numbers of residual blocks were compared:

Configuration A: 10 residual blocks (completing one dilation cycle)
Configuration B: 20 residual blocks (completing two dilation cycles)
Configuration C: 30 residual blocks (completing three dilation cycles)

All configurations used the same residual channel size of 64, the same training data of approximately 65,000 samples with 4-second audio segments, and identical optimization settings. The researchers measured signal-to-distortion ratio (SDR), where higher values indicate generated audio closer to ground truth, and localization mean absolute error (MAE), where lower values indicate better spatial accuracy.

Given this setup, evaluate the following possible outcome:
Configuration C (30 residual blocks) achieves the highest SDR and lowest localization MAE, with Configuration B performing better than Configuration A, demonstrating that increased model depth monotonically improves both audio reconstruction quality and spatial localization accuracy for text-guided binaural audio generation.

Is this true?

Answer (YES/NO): NO